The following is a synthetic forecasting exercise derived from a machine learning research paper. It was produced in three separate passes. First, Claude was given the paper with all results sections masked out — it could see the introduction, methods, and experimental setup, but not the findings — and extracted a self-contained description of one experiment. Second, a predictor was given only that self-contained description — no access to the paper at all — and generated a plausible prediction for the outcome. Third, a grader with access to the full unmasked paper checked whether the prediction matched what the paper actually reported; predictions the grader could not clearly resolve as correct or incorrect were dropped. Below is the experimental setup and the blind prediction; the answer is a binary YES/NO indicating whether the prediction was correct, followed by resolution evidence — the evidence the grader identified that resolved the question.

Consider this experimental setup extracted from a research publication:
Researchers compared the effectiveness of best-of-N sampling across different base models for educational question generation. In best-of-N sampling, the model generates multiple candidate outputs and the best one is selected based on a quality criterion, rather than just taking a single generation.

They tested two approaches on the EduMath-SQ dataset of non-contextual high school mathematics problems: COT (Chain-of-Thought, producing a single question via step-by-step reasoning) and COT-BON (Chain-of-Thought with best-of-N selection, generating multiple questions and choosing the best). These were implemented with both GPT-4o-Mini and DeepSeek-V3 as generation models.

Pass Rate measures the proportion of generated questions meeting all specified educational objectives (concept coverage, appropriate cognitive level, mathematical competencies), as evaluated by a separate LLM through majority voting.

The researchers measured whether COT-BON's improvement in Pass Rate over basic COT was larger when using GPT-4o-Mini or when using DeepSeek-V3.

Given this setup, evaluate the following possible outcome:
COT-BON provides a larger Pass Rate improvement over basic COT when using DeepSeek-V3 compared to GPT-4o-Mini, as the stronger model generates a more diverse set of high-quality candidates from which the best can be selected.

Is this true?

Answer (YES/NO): NO